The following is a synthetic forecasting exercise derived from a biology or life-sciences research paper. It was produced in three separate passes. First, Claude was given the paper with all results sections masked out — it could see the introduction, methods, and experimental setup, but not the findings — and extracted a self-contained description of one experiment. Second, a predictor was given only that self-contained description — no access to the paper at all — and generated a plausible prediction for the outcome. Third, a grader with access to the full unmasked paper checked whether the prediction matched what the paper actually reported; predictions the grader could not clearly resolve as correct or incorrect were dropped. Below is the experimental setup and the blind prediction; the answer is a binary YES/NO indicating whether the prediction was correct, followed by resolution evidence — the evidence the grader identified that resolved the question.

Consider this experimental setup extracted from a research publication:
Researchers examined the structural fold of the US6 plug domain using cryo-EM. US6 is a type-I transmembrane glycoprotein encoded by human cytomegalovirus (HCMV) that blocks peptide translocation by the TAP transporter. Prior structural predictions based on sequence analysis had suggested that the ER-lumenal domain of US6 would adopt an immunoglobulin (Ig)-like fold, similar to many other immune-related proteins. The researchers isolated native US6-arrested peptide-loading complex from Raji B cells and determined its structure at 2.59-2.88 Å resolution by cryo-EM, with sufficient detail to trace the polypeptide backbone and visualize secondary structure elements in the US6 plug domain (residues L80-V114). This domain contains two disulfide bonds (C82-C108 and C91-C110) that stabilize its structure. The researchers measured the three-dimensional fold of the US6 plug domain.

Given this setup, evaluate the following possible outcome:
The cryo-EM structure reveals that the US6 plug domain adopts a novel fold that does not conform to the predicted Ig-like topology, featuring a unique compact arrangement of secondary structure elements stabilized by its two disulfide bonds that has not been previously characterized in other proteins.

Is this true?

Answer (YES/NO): NO